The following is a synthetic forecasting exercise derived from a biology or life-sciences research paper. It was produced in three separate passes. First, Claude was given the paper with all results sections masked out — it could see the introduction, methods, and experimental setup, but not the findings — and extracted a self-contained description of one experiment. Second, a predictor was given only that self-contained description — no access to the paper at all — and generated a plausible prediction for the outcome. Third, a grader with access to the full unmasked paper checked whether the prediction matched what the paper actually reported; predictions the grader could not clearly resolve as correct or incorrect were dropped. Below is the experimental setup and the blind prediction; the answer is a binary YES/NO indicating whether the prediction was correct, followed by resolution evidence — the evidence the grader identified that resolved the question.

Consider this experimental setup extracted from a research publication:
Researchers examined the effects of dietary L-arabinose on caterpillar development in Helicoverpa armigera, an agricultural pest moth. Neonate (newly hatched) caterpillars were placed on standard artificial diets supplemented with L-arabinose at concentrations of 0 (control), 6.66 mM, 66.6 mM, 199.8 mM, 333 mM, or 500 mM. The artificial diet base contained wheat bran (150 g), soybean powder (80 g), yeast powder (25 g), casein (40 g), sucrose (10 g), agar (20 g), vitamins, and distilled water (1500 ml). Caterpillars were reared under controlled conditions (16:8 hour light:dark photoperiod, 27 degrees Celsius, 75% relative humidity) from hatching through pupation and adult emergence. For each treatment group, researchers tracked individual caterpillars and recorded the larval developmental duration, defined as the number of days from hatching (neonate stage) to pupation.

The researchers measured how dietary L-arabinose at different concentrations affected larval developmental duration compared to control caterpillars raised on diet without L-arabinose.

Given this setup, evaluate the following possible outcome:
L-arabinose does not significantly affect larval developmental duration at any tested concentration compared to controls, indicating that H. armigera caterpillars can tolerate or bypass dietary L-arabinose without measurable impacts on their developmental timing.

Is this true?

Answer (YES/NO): NO